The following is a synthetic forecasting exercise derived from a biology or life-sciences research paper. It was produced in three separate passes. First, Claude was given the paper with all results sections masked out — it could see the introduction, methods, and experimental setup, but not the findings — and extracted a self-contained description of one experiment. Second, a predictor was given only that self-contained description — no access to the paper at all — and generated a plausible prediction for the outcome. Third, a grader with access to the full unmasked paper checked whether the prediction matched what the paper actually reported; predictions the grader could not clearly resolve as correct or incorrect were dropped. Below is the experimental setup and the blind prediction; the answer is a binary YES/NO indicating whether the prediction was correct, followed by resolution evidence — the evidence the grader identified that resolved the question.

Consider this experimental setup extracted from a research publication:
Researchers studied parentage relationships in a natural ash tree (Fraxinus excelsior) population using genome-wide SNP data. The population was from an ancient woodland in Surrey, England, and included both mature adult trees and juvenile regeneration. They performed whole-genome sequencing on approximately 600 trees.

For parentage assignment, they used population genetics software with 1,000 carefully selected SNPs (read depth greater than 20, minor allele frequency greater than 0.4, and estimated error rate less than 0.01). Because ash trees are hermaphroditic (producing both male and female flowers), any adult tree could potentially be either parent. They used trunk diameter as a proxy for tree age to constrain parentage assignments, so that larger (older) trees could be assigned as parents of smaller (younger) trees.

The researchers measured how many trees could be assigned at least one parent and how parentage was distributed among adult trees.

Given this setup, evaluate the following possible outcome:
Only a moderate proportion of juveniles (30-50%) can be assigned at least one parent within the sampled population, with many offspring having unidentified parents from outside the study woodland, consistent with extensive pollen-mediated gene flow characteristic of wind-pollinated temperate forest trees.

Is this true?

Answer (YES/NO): NO